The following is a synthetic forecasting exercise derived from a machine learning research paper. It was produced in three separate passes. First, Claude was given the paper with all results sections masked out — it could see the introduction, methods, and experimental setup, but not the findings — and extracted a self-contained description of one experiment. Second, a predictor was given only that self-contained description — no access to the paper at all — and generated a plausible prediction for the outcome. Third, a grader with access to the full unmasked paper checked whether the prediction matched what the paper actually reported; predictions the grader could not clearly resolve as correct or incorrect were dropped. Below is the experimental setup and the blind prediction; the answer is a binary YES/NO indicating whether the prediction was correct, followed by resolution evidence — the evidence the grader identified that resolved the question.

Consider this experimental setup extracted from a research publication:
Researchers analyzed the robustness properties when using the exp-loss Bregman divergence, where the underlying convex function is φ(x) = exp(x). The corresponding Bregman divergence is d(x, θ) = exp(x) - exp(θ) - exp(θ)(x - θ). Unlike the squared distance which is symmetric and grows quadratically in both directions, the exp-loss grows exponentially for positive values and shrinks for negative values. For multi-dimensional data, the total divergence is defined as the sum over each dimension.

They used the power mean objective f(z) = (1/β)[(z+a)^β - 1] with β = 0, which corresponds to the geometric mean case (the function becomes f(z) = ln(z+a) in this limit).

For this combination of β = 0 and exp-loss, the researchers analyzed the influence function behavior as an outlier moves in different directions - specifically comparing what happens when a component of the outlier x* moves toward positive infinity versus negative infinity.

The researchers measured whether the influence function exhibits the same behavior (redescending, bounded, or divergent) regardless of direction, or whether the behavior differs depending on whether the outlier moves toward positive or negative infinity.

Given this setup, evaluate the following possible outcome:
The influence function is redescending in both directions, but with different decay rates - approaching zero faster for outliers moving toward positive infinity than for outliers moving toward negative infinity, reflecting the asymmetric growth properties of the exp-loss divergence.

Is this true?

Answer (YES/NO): NO